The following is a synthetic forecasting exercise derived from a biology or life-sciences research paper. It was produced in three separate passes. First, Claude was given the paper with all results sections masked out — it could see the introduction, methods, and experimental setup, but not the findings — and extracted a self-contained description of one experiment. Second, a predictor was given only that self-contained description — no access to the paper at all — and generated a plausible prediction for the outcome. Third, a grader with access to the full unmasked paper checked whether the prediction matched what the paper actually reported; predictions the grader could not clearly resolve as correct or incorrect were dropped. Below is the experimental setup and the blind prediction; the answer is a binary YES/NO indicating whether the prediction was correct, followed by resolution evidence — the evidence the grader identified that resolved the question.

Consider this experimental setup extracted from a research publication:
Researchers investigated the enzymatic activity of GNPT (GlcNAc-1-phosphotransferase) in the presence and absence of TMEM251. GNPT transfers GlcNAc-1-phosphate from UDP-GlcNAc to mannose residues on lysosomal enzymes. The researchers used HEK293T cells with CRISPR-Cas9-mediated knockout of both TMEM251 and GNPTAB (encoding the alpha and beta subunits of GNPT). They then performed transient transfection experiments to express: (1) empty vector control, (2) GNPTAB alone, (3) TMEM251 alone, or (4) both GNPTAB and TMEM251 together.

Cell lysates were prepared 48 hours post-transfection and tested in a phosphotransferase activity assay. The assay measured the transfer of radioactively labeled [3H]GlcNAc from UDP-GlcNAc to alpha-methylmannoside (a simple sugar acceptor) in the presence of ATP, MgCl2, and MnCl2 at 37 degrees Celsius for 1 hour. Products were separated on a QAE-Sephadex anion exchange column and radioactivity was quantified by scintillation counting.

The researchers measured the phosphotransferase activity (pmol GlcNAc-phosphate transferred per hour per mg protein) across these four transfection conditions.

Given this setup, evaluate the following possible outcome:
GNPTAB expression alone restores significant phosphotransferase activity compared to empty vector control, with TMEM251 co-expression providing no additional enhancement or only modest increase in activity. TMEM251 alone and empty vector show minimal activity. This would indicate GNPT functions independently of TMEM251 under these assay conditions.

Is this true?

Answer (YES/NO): NO